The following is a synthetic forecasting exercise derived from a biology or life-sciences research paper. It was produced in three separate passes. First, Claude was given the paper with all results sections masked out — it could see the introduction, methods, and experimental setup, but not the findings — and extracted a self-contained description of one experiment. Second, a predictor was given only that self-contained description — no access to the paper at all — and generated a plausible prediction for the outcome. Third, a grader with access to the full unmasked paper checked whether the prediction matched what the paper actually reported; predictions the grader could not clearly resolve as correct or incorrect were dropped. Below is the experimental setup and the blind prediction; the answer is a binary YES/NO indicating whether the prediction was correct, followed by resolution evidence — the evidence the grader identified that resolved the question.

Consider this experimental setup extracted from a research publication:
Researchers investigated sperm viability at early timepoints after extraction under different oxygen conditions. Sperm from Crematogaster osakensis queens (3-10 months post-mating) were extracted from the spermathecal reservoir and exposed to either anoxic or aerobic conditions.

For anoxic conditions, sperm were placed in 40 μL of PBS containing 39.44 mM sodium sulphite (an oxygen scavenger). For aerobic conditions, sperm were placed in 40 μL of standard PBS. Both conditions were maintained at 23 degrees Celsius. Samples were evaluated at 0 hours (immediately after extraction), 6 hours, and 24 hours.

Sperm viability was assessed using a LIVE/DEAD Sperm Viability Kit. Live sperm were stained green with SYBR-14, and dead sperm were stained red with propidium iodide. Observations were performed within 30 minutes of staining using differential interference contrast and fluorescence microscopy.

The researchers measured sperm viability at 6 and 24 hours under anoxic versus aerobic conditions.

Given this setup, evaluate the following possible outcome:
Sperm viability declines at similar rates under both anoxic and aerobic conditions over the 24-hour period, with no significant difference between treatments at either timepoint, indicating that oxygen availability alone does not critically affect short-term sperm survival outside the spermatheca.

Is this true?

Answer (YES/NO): NO